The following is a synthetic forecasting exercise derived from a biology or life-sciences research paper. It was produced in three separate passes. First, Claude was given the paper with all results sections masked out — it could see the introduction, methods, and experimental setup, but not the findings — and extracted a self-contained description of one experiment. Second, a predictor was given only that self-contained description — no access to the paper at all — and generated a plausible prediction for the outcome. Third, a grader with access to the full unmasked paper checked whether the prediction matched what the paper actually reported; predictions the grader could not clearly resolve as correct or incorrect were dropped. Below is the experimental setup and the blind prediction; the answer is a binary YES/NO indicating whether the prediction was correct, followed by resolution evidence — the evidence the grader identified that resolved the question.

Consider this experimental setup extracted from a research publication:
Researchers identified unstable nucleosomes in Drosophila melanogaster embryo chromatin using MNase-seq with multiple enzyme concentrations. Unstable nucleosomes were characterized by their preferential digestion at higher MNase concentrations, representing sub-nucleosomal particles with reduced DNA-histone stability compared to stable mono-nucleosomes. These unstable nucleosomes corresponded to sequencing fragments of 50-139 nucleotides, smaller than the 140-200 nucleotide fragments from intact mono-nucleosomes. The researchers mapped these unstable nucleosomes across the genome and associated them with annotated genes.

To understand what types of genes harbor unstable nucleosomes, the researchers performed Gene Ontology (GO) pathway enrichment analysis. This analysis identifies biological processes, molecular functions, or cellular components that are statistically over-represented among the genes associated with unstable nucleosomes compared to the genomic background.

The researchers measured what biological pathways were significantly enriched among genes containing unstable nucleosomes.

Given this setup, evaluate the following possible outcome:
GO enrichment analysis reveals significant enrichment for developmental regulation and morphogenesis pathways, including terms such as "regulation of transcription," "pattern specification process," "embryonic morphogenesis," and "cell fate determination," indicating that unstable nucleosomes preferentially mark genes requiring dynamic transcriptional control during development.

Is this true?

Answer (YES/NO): YES